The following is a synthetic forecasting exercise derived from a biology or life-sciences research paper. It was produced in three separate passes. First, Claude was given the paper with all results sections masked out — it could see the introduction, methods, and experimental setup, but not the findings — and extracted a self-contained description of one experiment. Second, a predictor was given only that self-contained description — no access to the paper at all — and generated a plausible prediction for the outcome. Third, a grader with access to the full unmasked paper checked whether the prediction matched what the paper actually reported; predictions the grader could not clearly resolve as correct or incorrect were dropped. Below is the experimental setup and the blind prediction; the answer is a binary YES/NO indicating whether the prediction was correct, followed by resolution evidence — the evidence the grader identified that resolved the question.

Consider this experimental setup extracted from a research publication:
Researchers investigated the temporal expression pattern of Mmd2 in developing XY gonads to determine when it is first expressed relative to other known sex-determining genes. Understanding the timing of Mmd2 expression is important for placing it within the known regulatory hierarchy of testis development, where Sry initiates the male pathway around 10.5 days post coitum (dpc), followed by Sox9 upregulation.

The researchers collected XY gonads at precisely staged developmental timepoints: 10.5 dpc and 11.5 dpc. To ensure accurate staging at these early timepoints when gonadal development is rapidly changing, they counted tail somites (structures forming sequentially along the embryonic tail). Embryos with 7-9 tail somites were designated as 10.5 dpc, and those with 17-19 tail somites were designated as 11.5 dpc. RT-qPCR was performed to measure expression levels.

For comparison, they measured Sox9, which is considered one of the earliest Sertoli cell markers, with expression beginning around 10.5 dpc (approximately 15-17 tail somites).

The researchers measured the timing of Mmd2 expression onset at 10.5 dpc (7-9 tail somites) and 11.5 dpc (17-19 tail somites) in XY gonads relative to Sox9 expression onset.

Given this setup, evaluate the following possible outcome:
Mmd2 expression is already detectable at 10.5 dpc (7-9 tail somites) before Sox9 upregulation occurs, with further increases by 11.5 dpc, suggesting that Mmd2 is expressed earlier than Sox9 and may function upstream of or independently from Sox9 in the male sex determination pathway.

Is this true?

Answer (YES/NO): NO